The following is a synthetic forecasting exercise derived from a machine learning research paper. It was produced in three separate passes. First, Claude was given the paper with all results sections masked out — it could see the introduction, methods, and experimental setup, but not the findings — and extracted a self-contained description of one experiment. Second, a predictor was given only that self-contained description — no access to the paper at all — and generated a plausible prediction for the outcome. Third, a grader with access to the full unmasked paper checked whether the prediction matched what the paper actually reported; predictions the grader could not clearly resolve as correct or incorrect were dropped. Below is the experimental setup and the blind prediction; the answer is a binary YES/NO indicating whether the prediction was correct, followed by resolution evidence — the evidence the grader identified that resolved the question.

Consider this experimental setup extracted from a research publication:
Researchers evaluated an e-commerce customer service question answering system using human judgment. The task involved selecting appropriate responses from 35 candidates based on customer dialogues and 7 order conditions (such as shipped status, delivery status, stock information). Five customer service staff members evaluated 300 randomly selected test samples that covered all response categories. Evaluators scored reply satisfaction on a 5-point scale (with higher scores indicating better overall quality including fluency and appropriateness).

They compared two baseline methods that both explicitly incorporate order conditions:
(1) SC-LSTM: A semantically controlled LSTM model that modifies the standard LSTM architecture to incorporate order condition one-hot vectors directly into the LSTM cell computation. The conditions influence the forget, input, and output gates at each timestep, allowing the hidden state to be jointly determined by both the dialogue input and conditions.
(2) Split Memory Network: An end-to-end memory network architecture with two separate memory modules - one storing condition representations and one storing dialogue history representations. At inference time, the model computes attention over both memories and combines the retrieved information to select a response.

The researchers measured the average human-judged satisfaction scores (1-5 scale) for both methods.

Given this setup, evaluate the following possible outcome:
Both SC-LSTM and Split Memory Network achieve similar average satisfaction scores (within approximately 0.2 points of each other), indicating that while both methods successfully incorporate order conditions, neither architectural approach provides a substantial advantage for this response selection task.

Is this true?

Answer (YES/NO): NO